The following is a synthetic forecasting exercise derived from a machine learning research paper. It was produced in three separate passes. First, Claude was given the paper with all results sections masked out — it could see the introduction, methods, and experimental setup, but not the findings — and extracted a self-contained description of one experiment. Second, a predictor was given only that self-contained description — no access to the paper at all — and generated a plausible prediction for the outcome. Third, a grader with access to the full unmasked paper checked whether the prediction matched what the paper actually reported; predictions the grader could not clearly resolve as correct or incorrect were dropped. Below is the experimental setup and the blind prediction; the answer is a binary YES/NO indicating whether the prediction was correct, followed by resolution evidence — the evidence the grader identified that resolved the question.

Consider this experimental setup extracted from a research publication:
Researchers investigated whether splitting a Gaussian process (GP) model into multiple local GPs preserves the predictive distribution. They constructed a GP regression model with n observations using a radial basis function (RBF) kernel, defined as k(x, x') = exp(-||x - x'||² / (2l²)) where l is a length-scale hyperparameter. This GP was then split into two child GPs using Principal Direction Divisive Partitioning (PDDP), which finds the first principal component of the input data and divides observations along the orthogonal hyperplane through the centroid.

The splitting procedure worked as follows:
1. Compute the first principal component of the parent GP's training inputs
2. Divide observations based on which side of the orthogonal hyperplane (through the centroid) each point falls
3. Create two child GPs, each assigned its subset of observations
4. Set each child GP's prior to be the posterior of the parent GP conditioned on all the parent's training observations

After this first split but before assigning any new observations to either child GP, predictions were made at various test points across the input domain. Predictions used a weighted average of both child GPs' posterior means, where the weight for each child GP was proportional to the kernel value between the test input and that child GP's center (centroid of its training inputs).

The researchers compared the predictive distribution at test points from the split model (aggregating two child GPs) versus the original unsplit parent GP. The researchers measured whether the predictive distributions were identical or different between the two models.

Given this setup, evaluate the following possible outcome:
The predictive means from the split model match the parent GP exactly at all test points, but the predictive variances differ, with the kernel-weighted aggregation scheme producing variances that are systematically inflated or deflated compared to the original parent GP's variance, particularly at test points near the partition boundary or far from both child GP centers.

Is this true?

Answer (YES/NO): NO